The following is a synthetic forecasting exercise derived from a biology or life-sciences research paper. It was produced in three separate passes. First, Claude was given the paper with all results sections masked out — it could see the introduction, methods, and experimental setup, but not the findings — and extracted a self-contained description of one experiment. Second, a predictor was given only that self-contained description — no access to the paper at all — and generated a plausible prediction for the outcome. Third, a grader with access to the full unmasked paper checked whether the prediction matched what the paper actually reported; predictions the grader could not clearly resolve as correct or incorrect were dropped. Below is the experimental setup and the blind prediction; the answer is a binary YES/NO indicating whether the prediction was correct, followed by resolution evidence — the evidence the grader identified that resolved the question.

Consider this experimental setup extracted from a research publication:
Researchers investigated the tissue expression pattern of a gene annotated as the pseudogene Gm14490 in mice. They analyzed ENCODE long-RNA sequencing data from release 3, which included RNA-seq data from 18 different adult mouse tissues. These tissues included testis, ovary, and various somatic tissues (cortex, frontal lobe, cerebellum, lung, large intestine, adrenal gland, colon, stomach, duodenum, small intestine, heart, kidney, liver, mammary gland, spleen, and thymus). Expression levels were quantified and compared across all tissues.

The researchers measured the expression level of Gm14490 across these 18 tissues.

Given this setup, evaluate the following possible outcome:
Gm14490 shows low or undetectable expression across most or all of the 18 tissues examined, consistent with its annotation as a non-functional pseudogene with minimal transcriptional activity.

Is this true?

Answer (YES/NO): NO